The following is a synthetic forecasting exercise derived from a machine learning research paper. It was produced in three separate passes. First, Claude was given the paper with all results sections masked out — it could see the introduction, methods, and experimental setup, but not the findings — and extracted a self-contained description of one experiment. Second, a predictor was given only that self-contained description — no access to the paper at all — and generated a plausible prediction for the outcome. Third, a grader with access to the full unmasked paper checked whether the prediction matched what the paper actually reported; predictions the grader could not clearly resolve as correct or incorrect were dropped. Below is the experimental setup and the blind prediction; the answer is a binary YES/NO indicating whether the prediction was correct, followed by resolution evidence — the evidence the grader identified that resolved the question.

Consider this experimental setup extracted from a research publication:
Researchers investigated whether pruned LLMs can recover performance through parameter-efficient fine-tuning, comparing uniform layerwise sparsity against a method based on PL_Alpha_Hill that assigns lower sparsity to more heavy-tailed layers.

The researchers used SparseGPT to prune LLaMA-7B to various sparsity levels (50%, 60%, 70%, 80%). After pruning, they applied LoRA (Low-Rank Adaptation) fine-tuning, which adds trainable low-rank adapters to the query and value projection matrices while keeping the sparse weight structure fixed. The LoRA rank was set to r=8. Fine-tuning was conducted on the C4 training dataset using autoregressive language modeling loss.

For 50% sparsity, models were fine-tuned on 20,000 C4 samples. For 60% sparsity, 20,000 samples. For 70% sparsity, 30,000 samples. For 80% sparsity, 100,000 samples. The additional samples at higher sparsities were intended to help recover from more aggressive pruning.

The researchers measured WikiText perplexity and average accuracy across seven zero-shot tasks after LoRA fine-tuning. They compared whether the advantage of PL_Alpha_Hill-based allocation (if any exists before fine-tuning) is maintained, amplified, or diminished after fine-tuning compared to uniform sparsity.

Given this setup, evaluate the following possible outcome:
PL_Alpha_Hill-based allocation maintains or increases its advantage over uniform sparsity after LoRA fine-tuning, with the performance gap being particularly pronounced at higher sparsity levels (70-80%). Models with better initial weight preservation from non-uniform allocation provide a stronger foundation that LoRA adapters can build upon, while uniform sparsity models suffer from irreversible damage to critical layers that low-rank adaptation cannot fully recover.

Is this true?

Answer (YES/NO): NO